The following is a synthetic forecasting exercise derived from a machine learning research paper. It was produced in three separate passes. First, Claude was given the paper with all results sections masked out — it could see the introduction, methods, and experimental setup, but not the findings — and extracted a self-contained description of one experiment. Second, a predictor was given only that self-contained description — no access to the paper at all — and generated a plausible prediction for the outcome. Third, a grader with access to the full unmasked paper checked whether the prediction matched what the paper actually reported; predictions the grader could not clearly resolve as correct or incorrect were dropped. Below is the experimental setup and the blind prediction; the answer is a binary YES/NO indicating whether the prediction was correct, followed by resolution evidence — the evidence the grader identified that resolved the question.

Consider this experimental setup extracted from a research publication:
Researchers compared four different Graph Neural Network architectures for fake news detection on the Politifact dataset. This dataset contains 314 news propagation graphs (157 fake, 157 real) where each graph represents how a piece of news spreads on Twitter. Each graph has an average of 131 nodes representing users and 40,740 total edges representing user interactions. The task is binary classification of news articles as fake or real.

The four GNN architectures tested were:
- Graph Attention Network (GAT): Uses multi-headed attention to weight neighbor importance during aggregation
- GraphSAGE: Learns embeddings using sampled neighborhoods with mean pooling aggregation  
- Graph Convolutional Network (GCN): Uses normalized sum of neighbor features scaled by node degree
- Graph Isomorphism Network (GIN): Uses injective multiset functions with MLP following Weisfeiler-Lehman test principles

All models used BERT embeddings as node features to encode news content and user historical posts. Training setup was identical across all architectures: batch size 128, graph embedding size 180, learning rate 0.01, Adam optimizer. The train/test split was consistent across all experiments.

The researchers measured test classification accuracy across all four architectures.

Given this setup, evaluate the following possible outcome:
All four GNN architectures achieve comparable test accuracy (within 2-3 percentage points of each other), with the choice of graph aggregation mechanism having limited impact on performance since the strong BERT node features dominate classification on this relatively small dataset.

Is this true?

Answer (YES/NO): YES